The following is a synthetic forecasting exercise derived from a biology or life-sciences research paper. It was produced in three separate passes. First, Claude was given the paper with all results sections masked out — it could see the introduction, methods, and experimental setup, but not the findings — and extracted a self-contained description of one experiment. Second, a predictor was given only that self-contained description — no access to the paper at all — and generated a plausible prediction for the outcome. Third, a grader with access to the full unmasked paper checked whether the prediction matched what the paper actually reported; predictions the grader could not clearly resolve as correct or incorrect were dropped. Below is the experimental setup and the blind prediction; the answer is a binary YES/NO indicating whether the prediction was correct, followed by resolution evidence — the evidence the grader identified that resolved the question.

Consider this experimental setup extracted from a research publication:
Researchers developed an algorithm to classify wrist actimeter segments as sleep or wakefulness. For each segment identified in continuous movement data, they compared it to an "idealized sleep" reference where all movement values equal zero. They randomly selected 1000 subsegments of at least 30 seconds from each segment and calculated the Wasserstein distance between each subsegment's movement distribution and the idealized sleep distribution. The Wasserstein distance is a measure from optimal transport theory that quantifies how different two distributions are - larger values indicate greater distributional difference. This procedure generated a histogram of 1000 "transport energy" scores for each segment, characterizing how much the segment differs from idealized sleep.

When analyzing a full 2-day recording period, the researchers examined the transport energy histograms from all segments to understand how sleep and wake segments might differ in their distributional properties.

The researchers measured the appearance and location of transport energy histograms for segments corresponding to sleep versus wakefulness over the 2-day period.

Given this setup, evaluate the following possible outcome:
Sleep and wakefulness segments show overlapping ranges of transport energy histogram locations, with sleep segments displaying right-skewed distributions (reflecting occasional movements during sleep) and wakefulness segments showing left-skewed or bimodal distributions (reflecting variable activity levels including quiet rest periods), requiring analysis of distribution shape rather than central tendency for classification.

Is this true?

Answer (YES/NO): NO